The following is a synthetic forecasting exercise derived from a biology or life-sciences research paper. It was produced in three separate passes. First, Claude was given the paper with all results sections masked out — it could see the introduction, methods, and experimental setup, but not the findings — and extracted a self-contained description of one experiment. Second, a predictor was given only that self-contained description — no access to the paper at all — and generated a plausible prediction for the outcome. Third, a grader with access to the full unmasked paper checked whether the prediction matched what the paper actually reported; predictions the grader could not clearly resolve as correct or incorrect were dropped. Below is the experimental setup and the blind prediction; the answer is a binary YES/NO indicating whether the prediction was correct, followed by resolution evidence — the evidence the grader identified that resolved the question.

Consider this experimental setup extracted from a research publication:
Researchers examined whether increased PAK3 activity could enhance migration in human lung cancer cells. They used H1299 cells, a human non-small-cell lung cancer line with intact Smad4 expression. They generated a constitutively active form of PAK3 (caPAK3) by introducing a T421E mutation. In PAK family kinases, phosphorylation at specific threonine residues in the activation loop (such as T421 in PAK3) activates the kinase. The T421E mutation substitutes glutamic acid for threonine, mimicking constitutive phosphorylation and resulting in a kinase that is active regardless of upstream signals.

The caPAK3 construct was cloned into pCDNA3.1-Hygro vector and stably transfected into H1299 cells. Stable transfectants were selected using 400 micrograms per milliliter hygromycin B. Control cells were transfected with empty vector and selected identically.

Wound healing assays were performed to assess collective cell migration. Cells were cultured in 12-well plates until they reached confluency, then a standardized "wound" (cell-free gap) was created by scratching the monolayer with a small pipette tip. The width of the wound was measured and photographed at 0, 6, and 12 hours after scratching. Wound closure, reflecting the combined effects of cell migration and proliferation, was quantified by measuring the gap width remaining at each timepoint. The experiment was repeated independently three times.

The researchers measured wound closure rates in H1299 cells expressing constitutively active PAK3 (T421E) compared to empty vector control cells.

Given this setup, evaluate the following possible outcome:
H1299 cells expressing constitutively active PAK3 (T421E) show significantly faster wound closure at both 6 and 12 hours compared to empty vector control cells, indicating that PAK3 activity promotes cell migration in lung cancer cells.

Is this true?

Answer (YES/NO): YES